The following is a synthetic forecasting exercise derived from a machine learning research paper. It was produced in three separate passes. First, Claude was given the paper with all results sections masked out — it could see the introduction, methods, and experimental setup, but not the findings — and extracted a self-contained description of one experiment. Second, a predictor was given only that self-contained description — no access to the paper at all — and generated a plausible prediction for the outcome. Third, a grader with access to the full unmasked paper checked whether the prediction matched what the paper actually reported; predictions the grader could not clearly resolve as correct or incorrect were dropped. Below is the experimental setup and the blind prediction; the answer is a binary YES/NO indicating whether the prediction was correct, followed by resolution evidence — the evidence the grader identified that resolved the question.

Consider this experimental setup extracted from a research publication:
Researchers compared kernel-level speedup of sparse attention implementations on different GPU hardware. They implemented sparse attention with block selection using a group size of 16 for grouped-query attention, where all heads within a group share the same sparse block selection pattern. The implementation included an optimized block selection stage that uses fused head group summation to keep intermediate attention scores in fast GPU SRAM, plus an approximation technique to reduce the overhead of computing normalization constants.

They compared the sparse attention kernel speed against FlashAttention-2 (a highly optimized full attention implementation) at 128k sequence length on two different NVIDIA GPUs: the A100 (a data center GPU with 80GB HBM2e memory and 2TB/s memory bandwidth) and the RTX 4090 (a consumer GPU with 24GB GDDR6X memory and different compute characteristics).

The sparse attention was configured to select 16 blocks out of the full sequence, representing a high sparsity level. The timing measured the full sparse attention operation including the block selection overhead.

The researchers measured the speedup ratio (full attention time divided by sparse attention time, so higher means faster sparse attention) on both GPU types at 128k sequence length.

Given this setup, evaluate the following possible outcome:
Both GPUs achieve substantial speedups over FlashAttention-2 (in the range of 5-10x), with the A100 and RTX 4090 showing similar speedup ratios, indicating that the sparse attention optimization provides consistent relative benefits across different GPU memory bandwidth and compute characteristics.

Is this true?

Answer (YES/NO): NO